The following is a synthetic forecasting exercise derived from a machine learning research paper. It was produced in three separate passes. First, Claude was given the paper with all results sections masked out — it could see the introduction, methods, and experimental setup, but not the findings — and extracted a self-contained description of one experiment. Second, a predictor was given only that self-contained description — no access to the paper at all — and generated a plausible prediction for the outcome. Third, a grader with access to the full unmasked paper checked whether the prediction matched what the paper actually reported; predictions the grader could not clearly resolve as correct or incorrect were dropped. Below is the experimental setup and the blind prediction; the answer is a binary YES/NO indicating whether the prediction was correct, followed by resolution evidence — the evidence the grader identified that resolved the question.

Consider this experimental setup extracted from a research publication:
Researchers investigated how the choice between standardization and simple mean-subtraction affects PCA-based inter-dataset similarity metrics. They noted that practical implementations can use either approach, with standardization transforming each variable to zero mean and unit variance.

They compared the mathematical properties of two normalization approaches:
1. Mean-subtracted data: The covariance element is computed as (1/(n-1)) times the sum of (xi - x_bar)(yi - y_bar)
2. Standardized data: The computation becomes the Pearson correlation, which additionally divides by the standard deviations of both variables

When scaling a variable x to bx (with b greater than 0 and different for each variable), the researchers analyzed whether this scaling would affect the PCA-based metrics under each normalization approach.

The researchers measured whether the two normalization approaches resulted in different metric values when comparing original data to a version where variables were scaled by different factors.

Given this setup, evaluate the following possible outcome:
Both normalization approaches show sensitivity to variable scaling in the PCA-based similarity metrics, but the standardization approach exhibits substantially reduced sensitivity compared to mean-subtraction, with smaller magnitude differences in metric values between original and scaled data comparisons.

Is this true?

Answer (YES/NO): NO